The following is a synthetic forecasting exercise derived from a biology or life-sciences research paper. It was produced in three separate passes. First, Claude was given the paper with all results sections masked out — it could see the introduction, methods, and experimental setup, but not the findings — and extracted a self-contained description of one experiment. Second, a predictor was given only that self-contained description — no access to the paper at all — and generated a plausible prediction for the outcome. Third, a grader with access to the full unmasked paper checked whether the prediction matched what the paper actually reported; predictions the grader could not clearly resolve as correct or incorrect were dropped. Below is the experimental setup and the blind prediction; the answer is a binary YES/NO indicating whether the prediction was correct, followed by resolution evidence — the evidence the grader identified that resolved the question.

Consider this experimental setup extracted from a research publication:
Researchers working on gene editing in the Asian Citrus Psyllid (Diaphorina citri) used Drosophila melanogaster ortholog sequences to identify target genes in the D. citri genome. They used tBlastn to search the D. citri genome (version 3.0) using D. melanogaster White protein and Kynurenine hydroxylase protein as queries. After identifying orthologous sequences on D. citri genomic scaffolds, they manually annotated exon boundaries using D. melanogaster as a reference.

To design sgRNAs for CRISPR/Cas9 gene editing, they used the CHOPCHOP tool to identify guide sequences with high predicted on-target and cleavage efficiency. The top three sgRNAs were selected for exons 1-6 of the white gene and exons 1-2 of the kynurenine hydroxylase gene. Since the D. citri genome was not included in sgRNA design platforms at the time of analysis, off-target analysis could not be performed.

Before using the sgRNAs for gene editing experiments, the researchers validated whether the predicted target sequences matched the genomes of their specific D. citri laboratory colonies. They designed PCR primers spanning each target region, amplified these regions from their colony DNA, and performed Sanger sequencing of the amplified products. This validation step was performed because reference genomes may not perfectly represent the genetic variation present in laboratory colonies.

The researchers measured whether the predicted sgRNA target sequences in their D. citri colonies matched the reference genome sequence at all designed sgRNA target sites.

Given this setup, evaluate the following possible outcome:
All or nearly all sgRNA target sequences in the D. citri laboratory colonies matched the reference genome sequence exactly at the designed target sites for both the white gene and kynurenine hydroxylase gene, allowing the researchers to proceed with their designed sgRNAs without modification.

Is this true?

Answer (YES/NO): NO